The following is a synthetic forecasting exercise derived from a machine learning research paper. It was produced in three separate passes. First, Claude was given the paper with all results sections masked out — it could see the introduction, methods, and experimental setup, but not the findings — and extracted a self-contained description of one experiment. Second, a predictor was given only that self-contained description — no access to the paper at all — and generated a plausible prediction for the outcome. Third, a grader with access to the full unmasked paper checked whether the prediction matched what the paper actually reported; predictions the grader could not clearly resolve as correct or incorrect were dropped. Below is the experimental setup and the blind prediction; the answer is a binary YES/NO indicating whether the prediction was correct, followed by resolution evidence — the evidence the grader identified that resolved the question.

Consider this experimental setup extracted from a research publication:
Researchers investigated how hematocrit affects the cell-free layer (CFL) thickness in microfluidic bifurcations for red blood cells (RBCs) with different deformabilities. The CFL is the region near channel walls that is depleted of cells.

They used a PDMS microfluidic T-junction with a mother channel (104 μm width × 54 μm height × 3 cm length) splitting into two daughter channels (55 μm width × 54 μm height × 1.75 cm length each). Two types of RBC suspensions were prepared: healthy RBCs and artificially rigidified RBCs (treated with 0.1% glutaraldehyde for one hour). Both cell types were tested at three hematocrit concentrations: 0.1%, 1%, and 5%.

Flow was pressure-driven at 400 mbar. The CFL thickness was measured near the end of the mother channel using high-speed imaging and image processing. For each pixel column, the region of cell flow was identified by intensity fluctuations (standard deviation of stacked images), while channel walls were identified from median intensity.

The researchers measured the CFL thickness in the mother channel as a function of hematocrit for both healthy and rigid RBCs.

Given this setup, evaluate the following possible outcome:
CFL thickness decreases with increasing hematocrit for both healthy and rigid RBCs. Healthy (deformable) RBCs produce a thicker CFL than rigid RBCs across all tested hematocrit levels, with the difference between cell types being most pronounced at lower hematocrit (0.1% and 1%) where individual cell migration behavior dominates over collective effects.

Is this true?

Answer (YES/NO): YES